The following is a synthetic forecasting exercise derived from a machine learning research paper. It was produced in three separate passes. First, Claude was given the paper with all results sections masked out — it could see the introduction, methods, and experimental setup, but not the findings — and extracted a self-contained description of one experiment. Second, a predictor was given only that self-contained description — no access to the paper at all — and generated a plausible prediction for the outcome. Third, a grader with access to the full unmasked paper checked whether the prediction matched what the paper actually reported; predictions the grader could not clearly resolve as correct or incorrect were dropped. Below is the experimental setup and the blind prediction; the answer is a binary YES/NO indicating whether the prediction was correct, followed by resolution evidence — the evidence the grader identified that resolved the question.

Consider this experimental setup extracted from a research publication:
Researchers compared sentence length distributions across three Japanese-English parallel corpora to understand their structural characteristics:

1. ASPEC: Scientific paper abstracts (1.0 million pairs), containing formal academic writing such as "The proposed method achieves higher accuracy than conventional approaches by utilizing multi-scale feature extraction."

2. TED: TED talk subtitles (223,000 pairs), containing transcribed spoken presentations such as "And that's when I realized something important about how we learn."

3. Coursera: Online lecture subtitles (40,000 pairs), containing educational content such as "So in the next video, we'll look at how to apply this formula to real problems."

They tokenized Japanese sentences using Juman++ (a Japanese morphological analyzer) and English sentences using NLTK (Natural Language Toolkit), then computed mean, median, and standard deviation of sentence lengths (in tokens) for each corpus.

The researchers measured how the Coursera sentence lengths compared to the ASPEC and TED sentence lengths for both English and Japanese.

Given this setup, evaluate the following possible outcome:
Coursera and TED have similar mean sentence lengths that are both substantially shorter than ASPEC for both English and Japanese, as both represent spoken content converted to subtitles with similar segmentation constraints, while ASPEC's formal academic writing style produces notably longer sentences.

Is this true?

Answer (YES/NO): YES